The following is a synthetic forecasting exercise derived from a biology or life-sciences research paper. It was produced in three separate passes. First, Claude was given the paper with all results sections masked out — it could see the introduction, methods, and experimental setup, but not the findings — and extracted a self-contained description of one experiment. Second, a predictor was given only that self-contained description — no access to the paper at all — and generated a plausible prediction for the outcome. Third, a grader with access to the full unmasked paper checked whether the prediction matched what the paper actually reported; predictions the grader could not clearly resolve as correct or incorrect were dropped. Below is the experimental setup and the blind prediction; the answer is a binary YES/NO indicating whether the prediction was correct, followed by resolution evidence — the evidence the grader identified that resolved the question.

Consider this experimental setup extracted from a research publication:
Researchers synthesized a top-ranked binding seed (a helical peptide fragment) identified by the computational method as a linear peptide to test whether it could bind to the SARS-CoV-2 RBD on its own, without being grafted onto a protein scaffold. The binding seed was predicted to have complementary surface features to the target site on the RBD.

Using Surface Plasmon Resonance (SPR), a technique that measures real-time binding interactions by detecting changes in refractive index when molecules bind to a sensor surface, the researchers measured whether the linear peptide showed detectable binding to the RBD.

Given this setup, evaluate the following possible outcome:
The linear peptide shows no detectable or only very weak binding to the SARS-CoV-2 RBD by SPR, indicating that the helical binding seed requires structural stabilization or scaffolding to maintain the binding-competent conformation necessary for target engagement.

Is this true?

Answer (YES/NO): YES